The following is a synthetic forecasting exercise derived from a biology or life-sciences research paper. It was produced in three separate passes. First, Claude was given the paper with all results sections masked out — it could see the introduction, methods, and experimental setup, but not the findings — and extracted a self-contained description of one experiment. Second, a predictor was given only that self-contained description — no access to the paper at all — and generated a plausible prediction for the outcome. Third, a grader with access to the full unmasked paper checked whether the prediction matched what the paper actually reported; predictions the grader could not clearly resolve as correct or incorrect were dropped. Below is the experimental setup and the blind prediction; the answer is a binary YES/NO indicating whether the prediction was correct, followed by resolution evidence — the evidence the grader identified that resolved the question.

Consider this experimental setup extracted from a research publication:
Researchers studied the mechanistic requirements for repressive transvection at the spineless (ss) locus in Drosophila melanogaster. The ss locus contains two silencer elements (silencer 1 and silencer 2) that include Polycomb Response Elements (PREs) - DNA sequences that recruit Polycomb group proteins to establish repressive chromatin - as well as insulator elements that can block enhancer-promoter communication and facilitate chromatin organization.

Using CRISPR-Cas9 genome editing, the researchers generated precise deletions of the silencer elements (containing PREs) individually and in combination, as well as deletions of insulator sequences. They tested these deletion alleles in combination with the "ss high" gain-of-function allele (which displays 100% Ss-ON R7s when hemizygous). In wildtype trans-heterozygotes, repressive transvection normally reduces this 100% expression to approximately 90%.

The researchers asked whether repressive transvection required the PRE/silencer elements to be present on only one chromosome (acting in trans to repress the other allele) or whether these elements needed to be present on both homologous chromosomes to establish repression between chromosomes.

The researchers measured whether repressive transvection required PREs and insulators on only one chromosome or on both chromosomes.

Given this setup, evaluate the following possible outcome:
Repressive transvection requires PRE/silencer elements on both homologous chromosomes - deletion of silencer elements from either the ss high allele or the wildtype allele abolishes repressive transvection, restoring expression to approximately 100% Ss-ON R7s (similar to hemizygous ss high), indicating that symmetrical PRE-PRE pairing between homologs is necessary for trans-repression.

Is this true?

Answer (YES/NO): YES